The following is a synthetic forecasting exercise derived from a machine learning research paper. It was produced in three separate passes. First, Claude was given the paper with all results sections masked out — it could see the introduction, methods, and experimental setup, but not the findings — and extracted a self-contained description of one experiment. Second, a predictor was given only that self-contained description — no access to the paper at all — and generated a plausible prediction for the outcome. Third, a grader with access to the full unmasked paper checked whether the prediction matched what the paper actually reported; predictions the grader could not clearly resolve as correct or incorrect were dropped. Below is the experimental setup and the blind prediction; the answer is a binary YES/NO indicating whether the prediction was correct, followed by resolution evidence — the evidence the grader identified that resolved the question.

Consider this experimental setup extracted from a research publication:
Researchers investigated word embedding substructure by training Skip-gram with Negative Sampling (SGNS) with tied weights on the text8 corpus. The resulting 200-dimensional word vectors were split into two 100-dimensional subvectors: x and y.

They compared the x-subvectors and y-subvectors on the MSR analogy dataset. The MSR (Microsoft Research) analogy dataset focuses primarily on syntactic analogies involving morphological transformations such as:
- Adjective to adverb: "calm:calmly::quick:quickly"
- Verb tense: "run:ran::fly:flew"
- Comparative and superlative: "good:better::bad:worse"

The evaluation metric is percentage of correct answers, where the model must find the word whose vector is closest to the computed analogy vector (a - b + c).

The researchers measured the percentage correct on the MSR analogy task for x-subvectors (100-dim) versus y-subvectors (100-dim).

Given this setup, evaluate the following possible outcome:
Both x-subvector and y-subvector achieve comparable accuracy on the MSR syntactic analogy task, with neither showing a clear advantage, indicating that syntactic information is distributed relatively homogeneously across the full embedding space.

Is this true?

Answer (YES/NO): NO